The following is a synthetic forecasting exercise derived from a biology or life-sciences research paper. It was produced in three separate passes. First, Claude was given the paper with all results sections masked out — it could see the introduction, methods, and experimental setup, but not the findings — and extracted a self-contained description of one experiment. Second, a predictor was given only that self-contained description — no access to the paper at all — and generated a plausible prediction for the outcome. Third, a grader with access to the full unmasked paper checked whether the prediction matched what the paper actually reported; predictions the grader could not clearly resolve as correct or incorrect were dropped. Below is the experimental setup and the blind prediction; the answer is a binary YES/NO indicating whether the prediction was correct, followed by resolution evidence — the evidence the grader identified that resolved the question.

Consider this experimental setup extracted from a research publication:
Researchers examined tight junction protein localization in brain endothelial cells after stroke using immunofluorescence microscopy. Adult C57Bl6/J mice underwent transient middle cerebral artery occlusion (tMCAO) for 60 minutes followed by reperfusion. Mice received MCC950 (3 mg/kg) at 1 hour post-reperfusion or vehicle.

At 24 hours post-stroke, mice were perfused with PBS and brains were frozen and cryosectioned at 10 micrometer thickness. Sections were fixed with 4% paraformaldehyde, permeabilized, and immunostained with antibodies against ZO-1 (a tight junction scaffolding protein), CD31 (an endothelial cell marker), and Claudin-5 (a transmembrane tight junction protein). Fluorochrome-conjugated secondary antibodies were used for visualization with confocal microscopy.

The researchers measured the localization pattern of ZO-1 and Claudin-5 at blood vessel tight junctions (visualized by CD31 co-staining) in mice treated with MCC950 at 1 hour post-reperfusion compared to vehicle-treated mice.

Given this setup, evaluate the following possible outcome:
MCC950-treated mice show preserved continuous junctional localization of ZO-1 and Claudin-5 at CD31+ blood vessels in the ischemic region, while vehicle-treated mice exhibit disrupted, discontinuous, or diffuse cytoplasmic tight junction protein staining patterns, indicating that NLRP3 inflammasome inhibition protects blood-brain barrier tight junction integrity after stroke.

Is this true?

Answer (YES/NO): YES